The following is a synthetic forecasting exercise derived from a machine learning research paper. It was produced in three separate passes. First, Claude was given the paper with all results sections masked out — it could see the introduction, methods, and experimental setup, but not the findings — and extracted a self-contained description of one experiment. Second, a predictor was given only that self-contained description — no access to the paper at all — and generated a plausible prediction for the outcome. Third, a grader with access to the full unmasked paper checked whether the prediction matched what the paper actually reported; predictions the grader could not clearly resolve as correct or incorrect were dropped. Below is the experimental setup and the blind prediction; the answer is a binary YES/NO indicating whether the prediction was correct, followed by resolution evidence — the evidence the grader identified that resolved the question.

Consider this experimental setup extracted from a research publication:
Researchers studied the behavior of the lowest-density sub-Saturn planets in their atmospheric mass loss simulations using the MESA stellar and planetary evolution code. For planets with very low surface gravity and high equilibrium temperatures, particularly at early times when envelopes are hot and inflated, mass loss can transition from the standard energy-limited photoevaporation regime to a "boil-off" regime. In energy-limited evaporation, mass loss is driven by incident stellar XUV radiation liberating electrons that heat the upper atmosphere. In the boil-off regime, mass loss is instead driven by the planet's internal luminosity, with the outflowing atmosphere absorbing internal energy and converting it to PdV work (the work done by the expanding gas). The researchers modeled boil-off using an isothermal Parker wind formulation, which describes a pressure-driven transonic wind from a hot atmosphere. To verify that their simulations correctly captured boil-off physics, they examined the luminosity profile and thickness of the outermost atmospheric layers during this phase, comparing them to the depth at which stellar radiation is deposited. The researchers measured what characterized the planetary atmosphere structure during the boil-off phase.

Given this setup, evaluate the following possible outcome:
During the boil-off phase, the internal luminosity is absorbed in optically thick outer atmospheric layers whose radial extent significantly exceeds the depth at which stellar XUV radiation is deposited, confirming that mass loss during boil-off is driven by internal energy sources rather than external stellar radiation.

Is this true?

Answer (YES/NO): YES